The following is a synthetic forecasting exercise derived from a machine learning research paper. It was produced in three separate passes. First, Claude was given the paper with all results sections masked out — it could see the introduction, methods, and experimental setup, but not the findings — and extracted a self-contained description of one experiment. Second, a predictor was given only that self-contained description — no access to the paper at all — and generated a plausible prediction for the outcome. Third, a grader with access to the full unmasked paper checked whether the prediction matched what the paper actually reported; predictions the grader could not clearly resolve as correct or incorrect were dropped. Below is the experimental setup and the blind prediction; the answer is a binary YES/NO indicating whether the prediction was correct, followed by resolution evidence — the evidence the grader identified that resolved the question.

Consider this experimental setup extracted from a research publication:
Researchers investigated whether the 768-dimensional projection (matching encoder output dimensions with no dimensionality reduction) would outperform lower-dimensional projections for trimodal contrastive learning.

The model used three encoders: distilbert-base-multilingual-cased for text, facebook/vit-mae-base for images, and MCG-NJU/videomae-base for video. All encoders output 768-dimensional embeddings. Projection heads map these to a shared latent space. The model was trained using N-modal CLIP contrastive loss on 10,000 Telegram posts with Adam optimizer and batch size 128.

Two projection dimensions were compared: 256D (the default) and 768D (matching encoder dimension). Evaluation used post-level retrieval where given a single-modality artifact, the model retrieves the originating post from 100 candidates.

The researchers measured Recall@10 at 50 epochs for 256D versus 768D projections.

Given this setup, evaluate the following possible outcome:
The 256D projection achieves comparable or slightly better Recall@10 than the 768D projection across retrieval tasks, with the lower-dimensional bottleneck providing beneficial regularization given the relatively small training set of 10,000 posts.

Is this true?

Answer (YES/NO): YES